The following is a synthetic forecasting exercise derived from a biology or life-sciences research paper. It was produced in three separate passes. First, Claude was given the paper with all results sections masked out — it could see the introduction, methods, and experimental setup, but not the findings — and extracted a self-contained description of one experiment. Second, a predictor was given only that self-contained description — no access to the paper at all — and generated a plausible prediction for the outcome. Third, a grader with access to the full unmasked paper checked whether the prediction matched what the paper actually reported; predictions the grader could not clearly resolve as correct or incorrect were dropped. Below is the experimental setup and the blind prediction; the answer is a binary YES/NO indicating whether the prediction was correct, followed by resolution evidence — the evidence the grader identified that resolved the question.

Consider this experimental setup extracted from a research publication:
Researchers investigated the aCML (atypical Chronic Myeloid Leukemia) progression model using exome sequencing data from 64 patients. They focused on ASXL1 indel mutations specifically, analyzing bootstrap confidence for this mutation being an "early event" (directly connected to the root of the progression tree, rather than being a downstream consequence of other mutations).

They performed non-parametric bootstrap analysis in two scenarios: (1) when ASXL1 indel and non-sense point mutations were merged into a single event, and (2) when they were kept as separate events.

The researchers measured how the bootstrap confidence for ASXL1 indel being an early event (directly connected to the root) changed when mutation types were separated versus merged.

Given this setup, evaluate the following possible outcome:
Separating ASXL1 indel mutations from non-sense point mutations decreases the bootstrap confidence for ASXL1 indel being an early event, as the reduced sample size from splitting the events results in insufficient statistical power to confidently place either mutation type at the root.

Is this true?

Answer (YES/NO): NO